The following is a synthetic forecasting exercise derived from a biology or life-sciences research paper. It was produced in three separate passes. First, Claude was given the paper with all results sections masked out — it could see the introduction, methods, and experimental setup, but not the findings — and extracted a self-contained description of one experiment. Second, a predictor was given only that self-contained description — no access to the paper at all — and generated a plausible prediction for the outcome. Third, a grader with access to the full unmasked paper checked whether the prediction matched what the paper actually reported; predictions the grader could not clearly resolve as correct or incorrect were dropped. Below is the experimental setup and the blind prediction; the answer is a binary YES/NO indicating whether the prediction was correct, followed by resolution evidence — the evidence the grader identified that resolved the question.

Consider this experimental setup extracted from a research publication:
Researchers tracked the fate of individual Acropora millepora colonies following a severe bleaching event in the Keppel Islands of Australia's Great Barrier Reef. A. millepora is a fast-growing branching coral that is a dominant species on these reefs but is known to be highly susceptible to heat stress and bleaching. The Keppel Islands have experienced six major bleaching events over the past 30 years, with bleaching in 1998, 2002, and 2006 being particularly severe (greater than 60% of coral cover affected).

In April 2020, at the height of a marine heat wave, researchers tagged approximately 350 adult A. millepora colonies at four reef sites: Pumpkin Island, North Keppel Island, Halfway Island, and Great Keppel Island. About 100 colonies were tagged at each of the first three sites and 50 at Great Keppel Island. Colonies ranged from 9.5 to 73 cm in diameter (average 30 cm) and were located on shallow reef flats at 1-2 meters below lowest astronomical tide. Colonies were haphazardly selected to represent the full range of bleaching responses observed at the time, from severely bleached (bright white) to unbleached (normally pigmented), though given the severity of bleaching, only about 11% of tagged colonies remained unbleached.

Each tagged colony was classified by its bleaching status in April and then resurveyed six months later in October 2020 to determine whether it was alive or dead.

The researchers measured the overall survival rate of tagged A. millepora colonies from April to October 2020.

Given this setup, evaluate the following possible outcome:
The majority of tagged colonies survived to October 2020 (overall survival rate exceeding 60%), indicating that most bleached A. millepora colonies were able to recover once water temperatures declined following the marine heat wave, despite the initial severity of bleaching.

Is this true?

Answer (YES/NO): YES